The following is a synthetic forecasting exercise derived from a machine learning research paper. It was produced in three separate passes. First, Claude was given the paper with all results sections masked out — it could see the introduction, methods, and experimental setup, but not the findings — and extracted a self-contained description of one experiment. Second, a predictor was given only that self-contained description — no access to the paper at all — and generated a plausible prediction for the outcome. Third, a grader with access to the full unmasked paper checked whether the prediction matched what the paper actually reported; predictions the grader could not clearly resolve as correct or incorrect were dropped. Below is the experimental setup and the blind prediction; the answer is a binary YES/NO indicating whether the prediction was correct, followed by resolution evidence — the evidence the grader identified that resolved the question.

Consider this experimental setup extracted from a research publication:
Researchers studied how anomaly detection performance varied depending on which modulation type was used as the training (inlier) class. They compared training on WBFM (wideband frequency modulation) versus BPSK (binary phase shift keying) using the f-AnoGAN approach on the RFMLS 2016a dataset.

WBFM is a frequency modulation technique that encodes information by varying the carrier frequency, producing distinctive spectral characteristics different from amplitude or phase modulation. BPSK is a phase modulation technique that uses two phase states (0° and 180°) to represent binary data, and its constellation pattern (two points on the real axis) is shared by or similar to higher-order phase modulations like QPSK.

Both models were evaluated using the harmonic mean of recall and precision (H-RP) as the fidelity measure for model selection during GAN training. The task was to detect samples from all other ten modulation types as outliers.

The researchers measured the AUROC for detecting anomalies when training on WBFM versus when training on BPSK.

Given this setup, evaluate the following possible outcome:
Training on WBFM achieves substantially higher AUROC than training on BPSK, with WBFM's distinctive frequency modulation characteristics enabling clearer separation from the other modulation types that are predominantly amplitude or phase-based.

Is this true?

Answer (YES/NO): YES